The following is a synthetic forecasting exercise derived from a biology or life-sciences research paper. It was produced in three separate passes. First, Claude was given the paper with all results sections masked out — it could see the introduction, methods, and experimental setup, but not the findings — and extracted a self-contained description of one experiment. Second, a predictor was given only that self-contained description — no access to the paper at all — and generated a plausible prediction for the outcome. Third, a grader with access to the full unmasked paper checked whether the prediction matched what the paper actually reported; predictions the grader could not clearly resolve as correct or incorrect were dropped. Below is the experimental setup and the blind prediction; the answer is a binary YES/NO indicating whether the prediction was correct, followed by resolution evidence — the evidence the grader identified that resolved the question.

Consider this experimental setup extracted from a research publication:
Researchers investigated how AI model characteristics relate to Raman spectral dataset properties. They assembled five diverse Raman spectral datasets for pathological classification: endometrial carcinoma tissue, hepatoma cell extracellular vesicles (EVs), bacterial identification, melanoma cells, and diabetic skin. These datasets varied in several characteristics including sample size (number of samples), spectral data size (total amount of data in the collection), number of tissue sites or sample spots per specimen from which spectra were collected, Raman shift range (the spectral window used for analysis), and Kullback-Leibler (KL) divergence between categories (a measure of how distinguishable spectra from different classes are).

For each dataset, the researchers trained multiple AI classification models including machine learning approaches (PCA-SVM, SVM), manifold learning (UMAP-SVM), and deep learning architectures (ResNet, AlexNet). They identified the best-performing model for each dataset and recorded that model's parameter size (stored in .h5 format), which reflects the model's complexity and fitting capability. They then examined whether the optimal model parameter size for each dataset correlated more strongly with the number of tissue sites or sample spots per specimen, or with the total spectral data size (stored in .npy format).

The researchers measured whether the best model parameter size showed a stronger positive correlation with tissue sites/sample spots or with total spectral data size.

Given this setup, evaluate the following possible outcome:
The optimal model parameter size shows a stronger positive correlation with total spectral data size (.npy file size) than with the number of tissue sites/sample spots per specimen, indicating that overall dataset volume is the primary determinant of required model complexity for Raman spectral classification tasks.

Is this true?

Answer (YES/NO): YES